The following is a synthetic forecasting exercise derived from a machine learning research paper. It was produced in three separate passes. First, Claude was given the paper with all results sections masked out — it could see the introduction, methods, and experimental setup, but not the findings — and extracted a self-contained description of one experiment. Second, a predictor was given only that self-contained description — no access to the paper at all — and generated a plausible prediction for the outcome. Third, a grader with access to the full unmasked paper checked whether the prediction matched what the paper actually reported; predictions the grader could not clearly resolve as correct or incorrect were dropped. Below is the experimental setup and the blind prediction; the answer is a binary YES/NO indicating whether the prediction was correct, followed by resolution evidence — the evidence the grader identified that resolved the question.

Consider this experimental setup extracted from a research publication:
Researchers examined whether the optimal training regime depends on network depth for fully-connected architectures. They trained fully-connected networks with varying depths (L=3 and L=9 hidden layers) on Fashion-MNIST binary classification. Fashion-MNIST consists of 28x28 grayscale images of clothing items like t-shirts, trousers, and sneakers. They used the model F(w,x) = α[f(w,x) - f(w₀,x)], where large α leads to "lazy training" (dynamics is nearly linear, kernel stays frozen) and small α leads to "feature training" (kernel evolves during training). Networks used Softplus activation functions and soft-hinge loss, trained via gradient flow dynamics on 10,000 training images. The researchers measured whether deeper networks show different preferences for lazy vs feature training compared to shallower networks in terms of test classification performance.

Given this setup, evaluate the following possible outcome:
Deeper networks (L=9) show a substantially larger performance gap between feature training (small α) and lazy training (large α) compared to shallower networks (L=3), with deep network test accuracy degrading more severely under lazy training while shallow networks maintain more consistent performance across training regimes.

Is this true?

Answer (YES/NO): NO